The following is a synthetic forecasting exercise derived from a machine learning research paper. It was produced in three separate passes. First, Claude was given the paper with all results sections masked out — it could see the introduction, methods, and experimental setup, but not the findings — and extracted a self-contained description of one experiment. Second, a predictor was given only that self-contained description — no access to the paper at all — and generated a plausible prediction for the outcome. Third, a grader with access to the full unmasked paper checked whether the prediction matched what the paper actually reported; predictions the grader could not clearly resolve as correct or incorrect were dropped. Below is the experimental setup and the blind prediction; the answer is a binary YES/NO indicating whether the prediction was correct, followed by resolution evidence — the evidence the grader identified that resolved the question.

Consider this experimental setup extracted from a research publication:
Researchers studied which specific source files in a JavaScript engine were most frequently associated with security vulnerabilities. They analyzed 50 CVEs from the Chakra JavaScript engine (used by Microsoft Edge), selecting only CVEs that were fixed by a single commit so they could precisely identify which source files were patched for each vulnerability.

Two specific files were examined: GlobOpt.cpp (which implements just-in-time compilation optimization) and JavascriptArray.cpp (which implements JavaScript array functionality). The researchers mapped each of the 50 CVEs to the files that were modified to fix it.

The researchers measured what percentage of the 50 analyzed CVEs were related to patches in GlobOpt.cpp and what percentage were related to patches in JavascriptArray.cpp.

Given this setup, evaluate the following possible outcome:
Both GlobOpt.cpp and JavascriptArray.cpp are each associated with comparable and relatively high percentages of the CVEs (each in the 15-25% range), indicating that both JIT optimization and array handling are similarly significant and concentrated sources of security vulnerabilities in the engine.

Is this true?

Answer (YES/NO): NO